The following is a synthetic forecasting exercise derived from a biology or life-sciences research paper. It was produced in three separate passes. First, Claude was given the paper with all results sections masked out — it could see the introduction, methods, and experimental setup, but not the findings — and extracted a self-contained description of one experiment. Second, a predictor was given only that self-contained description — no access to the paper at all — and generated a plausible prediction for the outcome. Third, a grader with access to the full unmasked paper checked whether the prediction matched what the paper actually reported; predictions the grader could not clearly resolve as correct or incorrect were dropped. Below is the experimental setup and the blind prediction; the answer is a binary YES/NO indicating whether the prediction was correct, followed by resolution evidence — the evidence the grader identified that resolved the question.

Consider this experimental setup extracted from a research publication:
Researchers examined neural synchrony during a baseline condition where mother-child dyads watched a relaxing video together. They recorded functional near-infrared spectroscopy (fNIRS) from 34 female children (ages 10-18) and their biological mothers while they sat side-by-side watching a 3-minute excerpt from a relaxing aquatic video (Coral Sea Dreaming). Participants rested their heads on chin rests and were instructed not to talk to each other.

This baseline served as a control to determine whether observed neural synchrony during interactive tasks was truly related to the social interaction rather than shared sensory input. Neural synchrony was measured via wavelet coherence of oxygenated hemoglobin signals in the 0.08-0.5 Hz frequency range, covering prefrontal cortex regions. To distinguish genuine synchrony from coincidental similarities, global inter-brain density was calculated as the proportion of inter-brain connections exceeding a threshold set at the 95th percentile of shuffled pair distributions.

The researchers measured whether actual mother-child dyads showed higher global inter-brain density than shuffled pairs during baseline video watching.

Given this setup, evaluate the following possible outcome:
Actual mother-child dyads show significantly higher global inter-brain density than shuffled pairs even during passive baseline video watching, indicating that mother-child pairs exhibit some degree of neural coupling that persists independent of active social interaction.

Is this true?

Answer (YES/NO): NO